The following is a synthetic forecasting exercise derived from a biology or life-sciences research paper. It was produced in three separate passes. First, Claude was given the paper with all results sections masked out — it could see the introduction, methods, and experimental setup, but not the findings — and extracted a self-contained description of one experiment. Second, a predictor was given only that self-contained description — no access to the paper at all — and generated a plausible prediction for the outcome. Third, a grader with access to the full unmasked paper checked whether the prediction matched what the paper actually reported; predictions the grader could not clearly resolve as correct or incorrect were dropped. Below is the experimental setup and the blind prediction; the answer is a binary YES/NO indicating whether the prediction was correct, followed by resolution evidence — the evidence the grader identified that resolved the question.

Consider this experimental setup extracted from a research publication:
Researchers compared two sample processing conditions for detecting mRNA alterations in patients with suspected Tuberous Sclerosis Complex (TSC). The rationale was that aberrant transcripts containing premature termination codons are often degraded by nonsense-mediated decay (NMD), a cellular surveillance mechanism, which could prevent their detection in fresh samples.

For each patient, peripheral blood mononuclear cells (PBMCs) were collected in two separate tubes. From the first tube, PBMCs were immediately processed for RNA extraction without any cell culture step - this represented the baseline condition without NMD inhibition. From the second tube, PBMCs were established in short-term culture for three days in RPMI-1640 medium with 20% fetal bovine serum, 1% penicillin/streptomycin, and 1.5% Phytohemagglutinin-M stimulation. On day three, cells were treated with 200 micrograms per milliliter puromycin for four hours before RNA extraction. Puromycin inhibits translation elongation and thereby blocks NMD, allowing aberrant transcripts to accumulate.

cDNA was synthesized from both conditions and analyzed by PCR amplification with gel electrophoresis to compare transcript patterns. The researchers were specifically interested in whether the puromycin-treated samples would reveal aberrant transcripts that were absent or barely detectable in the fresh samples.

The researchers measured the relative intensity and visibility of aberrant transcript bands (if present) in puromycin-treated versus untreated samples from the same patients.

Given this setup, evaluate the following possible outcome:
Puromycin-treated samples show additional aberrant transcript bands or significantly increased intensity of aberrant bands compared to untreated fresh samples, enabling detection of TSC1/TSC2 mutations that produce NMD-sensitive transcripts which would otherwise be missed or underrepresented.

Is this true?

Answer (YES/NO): NO